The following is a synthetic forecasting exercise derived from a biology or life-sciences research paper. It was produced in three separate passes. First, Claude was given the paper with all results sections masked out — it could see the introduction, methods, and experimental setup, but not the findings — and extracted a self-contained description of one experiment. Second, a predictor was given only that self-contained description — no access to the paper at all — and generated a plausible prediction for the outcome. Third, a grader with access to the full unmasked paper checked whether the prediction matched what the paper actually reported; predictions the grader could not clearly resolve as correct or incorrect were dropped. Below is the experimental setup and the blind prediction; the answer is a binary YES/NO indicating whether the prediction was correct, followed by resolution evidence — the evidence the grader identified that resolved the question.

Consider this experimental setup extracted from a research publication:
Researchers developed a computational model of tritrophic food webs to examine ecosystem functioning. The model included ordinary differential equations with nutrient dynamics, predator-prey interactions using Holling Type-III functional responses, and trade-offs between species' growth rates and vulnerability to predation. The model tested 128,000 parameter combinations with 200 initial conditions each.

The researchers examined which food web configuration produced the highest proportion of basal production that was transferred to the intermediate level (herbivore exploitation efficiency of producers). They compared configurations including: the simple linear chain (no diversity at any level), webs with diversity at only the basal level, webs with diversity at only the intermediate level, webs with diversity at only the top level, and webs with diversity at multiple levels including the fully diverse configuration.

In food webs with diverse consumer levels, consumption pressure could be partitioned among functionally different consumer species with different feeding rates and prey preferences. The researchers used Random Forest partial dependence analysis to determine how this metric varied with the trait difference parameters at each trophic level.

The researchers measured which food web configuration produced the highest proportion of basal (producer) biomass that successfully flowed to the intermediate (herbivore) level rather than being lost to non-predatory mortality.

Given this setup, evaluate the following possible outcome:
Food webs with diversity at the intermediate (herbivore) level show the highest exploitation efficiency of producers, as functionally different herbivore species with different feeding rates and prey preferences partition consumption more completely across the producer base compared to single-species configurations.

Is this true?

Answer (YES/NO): NO